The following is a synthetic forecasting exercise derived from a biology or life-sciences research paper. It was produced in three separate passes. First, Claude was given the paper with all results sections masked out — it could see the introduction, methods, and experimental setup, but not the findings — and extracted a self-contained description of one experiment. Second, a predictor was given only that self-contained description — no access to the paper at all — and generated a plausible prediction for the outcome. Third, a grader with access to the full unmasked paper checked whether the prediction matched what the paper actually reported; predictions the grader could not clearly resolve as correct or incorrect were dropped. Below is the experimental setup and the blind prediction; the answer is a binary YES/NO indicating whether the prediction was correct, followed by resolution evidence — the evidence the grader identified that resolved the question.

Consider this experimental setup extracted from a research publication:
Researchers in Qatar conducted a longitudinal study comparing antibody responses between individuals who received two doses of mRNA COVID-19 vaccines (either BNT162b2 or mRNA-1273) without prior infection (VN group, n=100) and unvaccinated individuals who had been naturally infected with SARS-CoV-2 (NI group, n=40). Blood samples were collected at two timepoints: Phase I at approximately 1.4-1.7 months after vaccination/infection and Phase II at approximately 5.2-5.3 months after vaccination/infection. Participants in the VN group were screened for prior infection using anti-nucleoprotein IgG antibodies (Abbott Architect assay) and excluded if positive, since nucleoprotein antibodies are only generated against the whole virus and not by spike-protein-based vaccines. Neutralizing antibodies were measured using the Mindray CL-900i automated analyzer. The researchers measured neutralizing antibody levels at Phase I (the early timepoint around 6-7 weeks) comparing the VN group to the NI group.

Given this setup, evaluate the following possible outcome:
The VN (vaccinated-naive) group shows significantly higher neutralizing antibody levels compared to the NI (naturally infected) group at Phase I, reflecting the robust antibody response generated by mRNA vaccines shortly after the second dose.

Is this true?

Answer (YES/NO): YES